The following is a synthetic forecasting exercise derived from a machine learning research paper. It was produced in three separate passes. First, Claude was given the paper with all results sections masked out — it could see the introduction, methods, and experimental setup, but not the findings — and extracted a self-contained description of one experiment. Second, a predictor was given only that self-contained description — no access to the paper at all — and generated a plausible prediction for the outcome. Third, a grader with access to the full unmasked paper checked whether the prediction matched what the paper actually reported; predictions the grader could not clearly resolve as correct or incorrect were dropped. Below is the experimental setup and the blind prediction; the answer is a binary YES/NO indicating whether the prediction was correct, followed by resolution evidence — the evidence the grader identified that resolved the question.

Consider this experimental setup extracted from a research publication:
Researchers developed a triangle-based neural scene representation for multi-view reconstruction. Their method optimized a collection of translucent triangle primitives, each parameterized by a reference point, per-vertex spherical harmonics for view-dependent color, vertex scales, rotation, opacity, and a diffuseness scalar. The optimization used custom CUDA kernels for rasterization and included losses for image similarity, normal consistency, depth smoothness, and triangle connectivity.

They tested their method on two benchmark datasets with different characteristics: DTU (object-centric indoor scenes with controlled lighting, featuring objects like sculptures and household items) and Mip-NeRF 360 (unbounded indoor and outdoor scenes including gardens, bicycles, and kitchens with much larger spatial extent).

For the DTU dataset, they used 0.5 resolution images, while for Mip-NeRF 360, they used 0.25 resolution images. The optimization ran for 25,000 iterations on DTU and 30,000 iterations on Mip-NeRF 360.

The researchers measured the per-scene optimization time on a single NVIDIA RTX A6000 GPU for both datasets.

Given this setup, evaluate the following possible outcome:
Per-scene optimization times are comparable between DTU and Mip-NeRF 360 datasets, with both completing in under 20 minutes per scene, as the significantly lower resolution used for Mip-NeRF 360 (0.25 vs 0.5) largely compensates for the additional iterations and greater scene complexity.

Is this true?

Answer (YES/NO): NO